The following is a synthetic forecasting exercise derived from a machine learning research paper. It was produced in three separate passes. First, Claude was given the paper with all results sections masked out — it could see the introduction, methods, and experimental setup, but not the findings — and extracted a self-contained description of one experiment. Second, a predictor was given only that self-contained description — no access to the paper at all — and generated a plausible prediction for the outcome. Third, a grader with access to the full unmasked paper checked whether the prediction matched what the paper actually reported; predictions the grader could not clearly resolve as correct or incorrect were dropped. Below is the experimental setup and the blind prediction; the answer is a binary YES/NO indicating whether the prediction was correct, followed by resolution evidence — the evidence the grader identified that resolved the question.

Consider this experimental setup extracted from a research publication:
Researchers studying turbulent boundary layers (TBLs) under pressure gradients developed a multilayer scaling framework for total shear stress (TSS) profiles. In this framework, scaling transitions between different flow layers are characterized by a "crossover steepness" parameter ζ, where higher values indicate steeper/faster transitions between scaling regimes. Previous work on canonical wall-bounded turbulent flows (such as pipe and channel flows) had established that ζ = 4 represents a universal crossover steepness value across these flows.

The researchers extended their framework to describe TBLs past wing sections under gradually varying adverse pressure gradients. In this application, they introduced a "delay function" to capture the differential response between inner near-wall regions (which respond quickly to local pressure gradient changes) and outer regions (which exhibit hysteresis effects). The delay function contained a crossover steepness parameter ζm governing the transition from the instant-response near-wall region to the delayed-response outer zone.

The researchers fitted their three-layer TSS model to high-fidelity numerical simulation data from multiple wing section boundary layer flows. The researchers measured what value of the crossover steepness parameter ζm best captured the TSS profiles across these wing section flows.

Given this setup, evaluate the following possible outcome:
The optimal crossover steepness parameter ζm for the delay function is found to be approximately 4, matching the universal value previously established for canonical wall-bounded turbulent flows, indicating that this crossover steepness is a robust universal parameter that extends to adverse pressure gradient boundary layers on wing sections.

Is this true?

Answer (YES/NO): NO